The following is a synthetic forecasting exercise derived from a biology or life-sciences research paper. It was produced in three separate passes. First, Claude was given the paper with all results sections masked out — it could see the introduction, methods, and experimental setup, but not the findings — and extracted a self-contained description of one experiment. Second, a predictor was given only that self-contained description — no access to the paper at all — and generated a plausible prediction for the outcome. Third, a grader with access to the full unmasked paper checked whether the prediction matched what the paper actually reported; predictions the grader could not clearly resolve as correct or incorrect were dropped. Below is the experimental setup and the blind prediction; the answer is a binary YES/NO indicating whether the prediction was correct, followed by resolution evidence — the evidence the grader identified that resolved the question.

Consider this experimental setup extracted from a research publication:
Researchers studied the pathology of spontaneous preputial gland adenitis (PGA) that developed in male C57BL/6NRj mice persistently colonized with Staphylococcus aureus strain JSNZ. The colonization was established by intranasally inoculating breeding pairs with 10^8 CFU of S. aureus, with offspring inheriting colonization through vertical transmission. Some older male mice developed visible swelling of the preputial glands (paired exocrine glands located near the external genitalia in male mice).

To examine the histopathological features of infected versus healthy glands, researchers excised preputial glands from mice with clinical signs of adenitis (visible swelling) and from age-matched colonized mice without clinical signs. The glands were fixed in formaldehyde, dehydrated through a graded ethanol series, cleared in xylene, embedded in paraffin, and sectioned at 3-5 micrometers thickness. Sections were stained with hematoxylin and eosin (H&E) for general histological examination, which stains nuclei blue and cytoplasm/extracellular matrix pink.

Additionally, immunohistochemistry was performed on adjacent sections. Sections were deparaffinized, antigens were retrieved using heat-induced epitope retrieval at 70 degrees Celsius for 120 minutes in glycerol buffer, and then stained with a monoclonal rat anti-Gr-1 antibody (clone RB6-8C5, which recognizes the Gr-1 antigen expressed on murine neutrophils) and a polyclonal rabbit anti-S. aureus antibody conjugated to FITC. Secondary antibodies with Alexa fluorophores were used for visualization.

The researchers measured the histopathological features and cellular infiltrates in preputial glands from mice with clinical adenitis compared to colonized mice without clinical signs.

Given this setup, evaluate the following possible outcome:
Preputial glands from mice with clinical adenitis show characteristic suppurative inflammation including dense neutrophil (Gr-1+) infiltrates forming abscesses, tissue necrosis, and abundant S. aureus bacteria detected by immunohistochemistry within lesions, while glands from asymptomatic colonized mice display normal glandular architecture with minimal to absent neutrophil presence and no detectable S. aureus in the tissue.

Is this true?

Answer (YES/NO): YES